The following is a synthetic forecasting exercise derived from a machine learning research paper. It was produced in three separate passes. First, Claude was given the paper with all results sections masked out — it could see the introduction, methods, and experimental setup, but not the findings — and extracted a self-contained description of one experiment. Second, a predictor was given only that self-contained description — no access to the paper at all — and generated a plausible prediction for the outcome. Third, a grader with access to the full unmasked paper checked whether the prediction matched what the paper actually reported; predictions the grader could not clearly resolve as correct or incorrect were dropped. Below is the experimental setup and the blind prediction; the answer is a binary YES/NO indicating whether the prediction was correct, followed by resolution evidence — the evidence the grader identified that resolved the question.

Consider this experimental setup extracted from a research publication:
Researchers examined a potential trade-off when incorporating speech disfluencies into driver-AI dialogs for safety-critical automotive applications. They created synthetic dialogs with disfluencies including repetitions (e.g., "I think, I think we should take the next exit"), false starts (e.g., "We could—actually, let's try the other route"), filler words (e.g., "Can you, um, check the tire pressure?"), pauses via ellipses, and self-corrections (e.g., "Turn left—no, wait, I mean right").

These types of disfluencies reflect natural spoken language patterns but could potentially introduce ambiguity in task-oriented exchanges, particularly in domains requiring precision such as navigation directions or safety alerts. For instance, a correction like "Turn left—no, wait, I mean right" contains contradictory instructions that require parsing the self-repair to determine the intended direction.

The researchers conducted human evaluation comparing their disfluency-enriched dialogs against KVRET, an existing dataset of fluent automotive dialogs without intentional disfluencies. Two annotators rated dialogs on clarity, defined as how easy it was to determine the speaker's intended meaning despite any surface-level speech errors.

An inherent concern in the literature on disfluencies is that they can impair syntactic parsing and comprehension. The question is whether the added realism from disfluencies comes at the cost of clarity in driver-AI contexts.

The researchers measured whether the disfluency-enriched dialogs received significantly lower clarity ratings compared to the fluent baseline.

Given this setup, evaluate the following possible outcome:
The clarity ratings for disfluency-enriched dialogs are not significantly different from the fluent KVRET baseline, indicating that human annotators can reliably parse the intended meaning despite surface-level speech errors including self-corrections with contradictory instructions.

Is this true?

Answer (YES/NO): YES